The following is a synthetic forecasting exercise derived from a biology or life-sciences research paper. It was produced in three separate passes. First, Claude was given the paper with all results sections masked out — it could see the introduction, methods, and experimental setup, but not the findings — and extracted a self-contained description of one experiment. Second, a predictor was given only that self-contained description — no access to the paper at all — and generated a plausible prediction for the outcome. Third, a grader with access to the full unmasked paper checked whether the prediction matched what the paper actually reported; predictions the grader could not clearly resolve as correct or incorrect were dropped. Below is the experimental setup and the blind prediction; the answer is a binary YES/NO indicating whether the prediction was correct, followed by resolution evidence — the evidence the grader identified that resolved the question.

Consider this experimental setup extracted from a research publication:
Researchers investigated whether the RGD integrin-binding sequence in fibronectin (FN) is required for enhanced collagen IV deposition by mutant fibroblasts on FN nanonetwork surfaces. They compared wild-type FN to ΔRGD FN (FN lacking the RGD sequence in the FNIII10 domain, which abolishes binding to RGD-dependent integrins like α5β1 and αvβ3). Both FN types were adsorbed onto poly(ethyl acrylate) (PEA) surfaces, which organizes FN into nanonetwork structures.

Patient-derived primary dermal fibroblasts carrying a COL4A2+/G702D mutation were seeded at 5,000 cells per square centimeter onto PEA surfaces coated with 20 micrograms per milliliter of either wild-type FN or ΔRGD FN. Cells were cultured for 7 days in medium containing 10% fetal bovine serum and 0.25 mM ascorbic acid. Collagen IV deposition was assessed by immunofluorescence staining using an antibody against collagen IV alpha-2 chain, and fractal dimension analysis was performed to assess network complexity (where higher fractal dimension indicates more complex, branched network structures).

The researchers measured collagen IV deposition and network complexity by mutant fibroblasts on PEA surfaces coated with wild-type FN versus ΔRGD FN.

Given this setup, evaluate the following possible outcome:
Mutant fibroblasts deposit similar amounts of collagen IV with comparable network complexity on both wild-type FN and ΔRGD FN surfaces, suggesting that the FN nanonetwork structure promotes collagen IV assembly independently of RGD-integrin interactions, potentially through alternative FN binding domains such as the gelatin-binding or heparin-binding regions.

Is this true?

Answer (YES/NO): NO